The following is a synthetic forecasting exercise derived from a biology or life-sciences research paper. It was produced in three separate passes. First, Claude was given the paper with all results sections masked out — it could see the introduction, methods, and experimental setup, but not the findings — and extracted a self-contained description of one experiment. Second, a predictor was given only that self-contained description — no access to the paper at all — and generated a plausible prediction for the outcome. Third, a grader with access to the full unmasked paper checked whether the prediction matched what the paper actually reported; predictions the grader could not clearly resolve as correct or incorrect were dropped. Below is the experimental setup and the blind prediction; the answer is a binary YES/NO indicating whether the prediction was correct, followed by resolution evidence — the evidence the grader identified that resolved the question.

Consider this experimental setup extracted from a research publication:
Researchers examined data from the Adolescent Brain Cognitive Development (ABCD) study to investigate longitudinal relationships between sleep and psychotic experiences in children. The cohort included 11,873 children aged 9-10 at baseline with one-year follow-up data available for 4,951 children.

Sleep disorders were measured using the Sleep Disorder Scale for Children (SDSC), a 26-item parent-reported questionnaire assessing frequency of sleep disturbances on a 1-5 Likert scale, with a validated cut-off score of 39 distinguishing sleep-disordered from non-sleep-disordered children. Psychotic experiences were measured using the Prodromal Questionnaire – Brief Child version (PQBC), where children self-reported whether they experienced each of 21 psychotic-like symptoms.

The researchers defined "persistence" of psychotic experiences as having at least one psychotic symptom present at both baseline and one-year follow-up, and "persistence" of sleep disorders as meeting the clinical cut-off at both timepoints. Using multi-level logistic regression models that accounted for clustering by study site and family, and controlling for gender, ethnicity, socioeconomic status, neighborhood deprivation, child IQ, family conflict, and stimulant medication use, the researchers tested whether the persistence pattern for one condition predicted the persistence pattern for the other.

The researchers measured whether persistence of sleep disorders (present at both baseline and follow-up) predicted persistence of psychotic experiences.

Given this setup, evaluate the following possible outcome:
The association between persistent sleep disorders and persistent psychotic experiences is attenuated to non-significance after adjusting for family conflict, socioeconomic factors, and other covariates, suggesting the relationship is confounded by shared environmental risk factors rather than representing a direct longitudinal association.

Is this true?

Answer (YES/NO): NO